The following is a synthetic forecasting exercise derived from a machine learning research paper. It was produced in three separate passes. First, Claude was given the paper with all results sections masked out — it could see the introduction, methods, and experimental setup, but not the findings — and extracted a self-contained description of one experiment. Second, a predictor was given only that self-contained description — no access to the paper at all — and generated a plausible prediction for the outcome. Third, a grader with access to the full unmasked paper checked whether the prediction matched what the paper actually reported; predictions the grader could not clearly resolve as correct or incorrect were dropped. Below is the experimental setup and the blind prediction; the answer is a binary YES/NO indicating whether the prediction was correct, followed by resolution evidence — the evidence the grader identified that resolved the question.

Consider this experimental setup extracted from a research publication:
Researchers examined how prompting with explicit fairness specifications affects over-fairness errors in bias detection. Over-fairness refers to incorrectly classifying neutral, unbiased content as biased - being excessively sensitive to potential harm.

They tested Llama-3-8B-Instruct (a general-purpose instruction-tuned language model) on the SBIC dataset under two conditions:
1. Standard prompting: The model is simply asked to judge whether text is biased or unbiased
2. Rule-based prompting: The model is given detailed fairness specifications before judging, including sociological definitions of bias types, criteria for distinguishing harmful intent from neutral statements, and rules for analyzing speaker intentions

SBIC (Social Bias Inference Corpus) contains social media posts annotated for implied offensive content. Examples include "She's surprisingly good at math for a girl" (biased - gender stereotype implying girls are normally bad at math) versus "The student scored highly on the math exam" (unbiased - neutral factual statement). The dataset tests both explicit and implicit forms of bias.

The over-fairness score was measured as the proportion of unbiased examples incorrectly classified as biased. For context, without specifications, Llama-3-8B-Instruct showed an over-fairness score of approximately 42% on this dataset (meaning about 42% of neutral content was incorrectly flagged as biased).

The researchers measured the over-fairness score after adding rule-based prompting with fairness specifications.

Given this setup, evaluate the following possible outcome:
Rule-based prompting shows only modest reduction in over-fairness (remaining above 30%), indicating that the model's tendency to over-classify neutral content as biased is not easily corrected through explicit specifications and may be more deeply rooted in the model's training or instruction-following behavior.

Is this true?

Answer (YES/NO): NO